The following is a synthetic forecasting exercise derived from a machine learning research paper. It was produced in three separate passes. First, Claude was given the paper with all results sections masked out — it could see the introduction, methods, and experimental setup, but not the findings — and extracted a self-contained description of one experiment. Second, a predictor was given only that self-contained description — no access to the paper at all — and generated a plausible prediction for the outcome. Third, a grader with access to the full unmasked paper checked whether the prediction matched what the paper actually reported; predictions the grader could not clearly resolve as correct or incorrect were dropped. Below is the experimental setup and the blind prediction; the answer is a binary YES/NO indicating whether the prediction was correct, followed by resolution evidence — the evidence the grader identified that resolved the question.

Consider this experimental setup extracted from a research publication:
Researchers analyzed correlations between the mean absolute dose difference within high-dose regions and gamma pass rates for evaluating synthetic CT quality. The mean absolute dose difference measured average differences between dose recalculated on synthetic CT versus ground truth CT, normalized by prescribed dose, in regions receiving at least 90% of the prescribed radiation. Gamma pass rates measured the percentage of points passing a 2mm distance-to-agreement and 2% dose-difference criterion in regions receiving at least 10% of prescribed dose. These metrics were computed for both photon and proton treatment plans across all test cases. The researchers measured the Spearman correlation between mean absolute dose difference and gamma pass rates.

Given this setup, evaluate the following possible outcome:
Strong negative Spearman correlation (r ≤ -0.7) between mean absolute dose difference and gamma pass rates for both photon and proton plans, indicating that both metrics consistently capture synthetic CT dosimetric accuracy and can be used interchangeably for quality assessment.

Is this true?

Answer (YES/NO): NO